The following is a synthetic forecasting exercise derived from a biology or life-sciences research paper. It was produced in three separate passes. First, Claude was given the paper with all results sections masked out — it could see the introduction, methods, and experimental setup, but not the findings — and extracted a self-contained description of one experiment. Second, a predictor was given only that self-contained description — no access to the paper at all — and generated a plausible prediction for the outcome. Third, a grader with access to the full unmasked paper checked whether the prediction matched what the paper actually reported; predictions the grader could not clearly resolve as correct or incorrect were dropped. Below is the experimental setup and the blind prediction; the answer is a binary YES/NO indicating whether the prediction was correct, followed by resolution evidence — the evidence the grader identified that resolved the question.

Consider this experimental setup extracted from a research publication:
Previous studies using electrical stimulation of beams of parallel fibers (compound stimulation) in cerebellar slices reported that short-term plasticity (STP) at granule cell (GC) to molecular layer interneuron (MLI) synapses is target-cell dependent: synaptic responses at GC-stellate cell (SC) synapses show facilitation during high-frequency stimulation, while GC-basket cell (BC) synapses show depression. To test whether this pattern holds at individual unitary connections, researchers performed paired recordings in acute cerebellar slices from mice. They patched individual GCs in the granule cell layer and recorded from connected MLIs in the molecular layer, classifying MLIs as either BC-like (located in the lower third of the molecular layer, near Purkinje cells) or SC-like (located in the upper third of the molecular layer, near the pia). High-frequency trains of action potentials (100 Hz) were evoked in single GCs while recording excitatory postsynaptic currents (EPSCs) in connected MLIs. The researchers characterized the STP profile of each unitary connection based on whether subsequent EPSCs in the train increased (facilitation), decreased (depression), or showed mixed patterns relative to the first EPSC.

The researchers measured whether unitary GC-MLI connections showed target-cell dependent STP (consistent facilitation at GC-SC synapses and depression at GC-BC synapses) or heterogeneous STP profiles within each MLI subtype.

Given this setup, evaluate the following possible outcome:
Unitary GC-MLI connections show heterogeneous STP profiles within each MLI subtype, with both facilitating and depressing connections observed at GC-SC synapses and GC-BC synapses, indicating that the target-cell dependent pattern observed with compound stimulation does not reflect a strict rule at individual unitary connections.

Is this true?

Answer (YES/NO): YES